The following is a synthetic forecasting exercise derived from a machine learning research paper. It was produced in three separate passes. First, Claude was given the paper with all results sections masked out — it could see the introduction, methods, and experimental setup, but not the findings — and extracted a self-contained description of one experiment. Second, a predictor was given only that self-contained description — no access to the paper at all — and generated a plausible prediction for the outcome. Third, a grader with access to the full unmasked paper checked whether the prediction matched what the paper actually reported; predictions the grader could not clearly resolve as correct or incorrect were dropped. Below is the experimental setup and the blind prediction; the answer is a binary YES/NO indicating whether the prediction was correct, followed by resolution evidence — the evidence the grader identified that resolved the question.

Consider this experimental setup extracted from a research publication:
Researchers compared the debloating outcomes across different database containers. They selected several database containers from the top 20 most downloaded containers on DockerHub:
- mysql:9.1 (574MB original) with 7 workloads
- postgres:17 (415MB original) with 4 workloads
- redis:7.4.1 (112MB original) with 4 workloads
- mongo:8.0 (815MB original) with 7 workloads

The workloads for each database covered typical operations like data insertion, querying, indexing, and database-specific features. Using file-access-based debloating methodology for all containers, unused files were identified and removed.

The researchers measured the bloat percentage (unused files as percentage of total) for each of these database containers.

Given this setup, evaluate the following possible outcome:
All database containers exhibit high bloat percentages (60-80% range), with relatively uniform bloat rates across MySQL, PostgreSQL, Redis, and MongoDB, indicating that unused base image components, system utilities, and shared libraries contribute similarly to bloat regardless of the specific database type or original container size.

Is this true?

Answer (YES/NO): NO